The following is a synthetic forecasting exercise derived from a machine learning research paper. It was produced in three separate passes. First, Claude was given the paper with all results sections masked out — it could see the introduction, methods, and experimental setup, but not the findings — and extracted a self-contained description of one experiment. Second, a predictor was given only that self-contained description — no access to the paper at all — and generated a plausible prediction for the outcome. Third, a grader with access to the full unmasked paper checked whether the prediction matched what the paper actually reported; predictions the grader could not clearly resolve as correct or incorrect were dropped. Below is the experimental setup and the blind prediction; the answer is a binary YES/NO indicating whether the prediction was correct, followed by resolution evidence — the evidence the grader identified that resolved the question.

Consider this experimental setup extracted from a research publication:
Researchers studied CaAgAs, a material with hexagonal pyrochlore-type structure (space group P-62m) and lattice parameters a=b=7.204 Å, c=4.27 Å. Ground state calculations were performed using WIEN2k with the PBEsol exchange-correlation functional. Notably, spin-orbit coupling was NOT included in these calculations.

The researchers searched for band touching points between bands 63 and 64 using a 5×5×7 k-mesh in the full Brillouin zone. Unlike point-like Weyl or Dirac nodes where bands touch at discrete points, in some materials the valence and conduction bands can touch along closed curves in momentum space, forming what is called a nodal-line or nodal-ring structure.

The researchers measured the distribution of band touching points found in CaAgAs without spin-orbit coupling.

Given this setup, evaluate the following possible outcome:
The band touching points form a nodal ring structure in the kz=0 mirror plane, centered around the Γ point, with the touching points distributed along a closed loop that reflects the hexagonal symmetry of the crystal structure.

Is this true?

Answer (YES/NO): NO